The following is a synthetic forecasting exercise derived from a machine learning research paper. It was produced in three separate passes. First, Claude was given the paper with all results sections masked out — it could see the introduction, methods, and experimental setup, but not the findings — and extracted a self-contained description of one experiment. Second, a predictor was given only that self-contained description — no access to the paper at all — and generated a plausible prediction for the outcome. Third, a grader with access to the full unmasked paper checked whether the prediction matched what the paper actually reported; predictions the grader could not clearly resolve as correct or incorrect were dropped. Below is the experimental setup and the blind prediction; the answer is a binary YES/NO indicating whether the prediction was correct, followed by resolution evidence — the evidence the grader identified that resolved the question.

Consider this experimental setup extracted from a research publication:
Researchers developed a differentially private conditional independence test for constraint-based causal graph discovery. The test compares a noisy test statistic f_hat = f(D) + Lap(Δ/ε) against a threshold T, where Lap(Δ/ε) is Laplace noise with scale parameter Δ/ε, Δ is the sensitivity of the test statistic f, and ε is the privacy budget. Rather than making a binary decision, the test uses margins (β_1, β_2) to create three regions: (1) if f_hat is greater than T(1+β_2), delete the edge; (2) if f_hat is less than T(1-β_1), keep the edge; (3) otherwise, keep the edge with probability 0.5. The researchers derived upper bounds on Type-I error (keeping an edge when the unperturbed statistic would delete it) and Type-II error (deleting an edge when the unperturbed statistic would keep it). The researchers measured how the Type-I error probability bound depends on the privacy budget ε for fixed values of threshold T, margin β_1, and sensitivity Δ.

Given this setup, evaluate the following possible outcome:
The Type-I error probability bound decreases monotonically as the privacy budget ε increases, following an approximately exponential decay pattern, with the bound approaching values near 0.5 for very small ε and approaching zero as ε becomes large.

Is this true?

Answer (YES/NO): NO